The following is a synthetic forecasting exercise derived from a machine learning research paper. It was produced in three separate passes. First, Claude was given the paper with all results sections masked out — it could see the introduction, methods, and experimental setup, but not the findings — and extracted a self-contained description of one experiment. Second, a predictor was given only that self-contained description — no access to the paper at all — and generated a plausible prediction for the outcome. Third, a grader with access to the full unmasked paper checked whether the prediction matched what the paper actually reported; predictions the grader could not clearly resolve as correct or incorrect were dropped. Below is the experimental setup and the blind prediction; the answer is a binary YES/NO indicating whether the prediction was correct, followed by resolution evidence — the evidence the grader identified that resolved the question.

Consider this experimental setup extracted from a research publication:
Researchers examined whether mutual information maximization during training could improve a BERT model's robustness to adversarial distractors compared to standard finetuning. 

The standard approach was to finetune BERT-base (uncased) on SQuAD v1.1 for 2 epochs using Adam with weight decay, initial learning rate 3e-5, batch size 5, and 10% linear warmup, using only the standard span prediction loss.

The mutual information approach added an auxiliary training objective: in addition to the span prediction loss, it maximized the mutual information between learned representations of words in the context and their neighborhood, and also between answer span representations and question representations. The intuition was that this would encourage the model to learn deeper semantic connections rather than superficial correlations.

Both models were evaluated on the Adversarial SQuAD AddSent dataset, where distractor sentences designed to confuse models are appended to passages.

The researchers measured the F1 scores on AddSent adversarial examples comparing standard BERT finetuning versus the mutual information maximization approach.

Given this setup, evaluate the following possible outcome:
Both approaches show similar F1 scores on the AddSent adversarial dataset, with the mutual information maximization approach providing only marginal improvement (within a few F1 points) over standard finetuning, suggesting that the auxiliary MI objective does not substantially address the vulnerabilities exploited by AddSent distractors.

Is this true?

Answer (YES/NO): YES